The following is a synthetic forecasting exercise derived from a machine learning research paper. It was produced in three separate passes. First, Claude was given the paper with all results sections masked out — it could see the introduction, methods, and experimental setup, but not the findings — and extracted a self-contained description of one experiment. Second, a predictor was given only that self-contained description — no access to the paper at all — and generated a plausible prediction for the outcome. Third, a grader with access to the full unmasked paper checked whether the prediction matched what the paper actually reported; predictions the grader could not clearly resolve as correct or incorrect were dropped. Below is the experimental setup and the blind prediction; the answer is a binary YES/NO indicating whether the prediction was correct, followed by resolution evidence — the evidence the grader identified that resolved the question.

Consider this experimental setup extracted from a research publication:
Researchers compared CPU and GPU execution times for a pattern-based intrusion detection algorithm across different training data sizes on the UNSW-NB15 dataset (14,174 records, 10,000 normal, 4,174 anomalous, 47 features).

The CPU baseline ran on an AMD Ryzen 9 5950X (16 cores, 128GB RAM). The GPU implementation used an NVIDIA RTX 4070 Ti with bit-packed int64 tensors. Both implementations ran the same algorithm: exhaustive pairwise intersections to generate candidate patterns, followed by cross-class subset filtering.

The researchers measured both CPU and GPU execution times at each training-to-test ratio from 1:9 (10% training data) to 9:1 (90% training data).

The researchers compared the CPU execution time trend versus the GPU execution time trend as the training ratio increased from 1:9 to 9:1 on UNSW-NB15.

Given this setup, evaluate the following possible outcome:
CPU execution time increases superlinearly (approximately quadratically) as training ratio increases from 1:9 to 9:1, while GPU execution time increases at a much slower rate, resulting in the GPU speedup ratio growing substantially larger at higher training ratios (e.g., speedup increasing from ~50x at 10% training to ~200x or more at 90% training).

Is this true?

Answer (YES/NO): NO